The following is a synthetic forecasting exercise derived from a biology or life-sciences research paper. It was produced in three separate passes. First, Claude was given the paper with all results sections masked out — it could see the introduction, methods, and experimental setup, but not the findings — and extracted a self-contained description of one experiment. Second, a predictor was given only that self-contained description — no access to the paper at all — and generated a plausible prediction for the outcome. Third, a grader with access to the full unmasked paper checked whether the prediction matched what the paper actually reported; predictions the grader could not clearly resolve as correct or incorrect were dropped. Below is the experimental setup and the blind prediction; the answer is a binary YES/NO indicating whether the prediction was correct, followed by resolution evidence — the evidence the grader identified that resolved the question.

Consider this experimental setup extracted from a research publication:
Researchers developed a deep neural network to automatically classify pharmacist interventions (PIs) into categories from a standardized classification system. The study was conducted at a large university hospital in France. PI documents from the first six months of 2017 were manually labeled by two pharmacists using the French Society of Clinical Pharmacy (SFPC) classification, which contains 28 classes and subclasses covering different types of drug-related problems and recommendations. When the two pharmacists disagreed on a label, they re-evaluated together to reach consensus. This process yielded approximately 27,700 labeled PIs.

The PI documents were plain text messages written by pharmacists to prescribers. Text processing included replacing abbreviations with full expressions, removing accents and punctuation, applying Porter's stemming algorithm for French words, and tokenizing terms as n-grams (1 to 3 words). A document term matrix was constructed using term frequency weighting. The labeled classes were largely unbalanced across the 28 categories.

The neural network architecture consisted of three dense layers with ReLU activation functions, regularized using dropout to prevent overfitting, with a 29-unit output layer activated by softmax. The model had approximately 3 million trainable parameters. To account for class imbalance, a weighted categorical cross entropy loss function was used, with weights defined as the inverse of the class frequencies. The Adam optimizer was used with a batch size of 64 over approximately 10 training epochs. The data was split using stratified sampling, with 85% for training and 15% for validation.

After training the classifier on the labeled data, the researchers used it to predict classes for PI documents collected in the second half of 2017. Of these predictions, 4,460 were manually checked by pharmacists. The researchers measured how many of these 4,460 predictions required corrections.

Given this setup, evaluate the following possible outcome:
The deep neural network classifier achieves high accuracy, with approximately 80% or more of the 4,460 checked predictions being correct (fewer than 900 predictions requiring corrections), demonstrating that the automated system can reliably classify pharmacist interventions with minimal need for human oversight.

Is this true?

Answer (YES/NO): YES